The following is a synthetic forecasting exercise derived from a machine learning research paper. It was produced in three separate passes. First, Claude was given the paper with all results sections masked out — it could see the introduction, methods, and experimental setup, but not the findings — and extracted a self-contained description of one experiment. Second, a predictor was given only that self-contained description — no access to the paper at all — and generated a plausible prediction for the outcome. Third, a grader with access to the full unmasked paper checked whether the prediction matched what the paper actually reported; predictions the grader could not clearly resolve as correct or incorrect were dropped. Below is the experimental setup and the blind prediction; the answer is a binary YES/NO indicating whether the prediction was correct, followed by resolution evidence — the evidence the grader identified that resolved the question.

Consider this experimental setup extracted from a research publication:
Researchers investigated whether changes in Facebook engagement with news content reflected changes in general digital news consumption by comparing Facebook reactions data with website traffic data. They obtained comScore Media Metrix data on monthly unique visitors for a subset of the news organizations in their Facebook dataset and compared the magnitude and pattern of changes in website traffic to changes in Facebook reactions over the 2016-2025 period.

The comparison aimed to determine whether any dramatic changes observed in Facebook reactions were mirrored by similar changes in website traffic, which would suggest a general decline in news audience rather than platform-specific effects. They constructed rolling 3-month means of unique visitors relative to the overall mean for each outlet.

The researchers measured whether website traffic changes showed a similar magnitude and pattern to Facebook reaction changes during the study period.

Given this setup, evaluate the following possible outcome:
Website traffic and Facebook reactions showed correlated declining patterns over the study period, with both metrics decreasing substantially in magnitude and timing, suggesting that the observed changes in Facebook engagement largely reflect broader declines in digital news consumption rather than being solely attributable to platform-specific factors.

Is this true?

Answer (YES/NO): NO